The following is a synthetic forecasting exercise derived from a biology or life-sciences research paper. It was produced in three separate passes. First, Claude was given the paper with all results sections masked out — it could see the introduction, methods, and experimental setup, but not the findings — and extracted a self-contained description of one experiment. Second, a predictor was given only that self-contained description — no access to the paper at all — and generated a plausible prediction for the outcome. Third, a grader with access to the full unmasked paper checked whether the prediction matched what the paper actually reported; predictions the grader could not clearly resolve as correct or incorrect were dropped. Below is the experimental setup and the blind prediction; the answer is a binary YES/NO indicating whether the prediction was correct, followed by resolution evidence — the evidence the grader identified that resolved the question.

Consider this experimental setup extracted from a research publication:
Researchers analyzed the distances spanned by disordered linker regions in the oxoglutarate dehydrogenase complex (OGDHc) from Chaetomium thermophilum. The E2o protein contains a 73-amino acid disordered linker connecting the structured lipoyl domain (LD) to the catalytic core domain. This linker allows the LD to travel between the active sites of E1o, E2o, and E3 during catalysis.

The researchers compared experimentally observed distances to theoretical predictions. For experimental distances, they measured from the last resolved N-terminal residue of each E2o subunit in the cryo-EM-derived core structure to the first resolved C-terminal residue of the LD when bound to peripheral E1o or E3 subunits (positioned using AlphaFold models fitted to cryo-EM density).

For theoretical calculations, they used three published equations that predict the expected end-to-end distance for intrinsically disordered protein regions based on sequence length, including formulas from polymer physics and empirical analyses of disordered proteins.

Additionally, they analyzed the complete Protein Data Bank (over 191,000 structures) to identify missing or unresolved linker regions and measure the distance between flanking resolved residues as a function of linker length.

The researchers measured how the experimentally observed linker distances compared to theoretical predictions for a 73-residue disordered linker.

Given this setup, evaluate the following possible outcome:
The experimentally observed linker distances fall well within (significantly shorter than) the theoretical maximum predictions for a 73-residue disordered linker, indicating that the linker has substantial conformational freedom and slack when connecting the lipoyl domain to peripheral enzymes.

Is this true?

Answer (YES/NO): NO